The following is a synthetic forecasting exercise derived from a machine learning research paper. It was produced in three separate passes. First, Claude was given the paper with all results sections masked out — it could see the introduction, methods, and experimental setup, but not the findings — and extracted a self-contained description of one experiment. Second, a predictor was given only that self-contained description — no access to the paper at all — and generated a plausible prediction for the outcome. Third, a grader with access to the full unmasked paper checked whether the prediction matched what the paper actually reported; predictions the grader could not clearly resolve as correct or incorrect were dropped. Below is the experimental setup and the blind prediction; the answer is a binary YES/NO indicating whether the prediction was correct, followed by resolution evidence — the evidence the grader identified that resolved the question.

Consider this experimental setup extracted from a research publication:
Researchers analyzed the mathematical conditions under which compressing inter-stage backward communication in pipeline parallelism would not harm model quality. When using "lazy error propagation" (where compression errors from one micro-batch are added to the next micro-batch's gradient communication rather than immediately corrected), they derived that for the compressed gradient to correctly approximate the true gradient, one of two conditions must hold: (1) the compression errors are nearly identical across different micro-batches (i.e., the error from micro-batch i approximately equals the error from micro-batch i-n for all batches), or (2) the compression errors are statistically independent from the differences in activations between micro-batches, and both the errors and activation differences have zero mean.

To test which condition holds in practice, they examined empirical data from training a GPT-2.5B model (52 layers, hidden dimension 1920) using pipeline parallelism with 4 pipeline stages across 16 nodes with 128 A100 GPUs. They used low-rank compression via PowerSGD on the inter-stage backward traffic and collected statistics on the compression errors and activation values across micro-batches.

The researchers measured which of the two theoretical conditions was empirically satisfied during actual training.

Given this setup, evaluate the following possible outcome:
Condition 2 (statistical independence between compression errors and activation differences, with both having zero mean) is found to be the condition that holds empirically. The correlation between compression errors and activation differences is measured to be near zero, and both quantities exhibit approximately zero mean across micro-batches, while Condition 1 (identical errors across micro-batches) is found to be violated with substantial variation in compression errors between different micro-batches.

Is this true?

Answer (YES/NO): YES